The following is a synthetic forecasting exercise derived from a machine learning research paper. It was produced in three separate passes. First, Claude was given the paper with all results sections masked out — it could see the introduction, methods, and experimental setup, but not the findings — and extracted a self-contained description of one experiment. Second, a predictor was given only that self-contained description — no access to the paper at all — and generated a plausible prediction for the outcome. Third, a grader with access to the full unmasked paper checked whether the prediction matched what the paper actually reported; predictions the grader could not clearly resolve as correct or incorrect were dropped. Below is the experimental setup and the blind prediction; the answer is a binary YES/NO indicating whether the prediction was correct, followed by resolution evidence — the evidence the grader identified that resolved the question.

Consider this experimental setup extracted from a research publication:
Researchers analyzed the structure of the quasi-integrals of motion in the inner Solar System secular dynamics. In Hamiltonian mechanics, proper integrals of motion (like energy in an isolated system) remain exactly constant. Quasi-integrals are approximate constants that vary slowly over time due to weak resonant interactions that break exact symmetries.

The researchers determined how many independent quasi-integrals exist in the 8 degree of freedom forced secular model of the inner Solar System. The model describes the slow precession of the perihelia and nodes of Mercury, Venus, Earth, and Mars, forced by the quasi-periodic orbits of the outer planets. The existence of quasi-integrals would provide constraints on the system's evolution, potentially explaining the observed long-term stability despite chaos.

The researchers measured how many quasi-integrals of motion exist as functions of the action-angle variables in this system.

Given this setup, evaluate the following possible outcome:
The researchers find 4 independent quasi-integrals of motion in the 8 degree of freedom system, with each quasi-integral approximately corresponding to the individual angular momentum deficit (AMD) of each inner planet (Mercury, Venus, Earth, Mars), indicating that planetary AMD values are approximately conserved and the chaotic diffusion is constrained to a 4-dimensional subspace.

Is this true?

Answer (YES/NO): NO